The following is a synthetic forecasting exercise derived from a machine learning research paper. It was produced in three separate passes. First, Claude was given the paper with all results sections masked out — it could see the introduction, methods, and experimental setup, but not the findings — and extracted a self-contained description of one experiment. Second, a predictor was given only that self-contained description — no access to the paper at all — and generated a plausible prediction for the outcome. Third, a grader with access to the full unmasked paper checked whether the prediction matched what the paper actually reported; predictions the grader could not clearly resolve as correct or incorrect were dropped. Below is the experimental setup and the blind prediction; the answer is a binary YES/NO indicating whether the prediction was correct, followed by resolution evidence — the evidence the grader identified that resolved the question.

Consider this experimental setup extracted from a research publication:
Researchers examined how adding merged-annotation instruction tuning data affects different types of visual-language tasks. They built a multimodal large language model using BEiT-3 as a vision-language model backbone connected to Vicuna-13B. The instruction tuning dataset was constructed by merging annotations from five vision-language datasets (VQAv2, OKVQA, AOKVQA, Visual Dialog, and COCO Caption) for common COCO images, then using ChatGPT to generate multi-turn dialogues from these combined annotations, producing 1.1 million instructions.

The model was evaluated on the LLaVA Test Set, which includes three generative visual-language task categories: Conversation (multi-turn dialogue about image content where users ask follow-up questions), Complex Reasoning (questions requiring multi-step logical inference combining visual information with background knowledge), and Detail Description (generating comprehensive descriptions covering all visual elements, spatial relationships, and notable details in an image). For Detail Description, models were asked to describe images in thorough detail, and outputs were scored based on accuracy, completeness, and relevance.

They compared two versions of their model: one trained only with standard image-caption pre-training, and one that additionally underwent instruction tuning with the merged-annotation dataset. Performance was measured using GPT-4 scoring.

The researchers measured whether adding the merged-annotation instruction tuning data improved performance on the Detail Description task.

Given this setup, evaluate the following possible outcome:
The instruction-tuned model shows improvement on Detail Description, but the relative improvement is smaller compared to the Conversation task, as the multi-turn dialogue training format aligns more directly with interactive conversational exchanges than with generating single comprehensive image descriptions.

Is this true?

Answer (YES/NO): NO